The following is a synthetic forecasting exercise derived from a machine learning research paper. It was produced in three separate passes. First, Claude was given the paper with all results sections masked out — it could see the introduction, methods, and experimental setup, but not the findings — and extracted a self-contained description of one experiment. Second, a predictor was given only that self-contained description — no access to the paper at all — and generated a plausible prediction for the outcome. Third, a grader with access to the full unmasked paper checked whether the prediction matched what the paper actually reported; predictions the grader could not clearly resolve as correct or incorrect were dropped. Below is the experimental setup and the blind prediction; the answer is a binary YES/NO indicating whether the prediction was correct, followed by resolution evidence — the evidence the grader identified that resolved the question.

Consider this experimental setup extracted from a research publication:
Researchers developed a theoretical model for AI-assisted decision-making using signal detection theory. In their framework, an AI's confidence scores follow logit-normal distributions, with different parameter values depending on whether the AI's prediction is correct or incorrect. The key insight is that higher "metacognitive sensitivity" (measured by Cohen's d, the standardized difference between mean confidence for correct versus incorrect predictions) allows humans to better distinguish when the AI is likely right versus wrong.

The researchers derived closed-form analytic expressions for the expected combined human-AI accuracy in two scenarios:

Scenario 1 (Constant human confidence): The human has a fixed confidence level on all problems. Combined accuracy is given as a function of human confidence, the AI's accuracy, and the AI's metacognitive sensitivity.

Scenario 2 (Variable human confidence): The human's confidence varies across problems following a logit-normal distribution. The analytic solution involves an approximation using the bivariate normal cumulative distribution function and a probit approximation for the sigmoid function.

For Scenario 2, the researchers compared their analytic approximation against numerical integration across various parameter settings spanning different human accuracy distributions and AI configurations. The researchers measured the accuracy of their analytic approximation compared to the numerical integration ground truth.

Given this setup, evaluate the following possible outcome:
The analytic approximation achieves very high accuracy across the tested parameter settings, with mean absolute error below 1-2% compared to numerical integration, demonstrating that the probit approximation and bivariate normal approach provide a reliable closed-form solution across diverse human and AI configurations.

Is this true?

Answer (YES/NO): YES